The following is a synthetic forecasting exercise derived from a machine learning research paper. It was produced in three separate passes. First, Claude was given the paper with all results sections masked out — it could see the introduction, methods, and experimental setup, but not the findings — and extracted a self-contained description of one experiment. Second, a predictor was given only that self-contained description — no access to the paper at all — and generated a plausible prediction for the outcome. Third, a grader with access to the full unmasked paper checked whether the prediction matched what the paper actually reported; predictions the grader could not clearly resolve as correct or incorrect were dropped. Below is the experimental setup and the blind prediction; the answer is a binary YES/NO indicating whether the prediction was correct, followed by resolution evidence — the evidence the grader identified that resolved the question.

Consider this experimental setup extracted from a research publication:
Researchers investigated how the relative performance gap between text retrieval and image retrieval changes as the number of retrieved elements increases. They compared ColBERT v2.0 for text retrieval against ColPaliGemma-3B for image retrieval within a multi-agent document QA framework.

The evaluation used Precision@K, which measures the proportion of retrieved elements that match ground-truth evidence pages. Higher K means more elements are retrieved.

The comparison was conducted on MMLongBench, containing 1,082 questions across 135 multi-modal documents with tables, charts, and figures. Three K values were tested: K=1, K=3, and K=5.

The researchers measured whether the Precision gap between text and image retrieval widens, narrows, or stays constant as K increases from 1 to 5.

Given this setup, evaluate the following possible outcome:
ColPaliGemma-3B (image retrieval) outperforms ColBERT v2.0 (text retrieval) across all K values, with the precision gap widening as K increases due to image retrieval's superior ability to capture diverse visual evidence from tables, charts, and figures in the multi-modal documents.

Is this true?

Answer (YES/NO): NO